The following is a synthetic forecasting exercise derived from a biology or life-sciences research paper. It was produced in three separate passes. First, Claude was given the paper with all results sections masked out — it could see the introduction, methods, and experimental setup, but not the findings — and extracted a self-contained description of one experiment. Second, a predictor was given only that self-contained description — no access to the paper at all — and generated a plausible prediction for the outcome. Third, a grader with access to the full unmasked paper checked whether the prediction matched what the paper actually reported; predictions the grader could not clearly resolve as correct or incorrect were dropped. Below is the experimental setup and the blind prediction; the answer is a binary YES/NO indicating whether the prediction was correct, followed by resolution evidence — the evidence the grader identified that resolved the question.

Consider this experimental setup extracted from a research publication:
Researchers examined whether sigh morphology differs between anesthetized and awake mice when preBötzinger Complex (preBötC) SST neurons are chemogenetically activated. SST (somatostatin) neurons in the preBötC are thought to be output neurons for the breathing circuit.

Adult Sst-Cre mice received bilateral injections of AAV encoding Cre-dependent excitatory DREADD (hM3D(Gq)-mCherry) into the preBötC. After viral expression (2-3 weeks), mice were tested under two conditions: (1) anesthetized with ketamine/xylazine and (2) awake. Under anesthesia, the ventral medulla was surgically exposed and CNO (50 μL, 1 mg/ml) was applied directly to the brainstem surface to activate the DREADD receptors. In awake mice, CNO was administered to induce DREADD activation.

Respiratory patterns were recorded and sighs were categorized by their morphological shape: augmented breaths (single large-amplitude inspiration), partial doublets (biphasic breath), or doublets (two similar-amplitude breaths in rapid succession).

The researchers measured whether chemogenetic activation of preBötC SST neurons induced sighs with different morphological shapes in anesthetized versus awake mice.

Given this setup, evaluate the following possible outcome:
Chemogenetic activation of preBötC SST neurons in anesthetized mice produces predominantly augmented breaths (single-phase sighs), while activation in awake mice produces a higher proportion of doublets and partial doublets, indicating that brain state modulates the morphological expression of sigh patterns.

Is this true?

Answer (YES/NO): NO